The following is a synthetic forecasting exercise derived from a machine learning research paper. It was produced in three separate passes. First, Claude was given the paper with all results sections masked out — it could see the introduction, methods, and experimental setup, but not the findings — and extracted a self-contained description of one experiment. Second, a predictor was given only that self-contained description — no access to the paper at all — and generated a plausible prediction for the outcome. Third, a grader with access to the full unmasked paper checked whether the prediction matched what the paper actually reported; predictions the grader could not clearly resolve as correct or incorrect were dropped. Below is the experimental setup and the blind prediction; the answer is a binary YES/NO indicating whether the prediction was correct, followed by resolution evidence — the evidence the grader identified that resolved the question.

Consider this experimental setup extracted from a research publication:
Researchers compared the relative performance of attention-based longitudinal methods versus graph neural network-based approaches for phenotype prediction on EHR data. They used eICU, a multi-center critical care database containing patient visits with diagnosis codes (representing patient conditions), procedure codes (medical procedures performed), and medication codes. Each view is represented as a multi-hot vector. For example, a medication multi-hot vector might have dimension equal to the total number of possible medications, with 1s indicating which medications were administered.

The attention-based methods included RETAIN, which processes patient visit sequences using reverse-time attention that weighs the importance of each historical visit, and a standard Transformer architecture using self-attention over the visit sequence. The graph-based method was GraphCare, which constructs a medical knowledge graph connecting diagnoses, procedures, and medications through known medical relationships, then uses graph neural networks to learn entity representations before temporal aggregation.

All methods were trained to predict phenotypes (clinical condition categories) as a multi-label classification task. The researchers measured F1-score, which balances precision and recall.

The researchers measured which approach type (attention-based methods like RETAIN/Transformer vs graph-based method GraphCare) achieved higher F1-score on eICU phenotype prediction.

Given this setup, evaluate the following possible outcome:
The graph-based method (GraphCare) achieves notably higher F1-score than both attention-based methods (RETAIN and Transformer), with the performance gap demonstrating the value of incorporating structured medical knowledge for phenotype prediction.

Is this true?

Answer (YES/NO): NO